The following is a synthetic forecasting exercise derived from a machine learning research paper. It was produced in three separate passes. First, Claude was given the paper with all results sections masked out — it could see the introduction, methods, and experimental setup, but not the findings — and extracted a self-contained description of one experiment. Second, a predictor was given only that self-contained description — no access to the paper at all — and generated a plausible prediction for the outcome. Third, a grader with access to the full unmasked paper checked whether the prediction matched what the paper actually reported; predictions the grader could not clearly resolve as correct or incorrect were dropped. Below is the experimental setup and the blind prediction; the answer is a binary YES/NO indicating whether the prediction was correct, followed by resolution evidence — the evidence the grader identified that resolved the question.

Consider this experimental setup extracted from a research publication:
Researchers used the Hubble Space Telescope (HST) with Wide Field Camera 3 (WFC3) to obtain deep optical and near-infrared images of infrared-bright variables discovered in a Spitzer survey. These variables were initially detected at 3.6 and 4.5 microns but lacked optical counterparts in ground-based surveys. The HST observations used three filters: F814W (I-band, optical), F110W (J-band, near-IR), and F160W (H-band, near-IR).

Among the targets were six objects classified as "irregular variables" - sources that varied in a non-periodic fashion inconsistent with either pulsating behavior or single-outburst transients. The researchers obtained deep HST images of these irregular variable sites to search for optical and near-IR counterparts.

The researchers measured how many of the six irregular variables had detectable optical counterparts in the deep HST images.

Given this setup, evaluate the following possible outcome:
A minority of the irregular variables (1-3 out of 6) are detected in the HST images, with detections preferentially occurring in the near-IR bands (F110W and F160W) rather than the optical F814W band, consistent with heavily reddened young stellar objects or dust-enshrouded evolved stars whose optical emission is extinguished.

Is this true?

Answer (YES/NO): NO